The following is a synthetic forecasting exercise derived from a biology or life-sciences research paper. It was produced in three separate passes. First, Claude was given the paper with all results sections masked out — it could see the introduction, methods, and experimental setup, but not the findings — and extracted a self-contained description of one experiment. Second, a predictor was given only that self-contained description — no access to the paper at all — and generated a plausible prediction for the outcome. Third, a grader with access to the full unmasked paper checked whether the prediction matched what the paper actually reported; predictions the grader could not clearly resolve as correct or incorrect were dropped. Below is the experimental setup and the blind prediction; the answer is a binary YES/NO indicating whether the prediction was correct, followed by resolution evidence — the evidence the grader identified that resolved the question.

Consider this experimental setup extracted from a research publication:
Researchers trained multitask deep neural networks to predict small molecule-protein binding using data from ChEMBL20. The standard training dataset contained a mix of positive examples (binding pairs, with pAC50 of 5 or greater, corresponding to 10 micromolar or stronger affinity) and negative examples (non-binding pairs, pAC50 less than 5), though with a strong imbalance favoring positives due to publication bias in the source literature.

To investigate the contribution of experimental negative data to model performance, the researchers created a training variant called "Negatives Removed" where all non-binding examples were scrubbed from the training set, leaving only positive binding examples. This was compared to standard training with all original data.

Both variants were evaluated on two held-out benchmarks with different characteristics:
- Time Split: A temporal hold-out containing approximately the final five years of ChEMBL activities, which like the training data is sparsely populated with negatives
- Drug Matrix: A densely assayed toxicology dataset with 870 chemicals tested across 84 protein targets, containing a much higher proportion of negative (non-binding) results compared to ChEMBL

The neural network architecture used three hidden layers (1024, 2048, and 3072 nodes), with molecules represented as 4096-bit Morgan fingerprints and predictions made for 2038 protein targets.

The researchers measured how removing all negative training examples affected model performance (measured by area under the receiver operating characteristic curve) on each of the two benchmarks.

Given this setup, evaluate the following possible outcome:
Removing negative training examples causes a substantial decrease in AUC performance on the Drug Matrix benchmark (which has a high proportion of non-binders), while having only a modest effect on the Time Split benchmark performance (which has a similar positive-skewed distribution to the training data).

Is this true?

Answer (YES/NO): YES